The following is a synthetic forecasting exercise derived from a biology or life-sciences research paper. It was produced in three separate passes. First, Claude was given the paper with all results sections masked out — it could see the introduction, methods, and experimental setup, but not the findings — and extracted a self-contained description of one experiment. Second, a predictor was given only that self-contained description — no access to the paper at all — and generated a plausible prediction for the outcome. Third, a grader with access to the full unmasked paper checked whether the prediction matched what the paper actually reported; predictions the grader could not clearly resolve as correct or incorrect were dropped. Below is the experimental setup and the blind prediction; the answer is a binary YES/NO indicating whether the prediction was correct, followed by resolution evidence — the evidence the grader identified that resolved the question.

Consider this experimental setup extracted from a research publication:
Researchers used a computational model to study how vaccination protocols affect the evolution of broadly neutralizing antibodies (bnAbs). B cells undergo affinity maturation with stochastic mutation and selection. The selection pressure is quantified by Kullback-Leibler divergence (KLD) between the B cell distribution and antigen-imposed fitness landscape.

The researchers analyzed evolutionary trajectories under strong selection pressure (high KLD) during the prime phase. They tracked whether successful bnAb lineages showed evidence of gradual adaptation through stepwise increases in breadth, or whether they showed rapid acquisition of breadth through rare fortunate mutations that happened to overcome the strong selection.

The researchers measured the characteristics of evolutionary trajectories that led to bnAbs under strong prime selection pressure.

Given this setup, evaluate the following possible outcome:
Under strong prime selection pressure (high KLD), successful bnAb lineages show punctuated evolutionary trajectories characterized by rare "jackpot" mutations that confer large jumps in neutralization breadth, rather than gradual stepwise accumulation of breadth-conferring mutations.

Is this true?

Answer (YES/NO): YES